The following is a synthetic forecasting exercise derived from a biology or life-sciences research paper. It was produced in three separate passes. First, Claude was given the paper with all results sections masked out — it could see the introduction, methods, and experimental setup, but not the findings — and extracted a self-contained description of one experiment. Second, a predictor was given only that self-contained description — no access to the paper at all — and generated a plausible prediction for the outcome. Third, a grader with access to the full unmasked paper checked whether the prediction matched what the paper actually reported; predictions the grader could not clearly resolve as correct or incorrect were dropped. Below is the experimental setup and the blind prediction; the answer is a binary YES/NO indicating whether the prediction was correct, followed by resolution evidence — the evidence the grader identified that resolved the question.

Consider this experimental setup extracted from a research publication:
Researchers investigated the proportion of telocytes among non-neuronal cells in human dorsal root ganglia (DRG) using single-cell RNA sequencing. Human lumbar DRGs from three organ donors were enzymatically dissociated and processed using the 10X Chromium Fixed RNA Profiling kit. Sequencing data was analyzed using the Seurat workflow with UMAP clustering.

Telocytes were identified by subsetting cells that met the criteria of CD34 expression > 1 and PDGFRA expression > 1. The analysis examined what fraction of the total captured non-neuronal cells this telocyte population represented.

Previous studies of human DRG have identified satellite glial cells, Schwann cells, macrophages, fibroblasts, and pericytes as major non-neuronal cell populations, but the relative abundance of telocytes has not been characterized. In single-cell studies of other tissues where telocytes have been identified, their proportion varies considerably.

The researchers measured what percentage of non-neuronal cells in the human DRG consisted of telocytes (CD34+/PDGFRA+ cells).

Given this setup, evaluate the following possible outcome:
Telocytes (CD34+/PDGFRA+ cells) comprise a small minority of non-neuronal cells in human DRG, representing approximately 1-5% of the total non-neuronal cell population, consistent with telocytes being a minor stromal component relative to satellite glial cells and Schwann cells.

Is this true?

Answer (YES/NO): YES